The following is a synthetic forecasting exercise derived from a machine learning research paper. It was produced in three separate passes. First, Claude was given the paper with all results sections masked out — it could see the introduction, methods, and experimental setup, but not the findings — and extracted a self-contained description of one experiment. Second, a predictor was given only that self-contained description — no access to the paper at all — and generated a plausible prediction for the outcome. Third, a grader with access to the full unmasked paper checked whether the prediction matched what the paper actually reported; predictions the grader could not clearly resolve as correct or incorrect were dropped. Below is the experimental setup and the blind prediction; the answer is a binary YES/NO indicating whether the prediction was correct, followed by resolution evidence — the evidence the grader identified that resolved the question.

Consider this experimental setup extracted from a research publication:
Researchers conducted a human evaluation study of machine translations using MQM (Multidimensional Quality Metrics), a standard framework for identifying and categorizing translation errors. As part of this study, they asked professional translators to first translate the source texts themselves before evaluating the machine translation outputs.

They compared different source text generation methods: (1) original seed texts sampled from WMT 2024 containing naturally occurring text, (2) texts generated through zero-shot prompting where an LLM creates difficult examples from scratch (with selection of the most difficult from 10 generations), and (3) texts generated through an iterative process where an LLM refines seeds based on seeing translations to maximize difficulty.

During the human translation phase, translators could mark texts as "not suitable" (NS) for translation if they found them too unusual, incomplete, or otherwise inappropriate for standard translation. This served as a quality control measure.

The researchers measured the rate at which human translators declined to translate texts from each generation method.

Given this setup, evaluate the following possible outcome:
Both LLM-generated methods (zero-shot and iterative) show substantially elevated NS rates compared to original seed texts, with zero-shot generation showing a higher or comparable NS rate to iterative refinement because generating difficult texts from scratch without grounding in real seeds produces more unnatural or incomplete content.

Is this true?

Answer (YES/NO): NO